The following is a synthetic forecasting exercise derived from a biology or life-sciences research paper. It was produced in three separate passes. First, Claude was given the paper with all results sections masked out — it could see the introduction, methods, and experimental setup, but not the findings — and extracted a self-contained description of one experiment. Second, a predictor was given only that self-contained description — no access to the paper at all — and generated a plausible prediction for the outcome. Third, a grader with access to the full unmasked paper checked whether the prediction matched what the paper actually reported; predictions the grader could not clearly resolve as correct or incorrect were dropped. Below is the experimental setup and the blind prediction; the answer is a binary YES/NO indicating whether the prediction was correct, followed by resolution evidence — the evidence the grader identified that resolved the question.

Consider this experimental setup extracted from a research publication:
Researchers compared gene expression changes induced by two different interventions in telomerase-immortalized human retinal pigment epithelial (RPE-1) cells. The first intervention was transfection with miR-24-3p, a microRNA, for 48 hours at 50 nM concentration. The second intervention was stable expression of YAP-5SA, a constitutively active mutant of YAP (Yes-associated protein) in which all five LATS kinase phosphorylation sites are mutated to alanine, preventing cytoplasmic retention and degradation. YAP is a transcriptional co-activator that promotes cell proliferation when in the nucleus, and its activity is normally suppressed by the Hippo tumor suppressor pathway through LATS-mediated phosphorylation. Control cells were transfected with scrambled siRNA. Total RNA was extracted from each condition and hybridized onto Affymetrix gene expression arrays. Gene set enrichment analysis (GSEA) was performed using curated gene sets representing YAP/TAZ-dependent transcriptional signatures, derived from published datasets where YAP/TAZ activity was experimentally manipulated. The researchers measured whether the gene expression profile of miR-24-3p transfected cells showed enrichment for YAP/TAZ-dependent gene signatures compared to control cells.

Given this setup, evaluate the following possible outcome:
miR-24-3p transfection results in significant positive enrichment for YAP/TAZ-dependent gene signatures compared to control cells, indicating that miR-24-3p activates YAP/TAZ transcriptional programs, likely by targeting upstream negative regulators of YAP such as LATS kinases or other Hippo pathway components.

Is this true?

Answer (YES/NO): YES